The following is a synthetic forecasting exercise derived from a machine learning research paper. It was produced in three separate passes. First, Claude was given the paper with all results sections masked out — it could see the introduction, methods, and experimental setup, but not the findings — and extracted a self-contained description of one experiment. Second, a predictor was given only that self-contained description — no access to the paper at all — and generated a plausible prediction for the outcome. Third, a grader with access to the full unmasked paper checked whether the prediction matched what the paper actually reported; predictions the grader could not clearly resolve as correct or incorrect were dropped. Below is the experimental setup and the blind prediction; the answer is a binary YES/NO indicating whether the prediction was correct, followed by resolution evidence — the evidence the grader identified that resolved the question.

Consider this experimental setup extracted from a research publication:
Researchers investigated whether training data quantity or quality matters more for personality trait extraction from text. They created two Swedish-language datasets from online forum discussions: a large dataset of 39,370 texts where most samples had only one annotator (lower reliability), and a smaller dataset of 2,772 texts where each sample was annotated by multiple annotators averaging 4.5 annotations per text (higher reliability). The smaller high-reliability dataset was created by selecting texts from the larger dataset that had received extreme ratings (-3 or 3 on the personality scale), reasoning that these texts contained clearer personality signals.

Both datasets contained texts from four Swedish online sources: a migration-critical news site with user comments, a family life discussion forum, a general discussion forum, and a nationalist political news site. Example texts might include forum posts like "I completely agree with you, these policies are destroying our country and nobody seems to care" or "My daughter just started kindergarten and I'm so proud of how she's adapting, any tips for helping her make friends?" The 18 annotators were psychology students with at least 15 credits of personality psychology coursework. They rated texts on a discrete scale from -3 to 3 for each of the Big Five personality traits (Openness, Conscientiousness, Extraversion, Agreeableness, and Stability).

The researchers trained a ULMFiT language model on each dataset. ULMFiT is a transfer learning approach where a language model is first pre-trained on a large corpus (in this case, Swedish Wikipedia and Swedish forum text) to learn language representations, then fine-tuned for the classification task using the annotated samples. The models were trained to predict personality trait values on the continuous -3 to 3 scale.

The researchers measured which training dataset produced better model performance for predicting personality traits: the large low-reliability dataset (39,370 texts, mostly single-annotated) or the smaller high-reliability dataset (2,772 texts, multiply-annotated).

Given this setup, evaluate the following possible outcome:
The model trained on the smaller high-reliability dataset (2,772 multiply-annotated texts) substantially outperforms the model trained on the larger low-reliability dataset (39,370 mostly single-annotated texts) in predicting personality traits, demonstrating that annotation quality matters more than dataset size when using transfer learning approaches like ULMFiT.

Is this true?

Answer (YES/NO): YES